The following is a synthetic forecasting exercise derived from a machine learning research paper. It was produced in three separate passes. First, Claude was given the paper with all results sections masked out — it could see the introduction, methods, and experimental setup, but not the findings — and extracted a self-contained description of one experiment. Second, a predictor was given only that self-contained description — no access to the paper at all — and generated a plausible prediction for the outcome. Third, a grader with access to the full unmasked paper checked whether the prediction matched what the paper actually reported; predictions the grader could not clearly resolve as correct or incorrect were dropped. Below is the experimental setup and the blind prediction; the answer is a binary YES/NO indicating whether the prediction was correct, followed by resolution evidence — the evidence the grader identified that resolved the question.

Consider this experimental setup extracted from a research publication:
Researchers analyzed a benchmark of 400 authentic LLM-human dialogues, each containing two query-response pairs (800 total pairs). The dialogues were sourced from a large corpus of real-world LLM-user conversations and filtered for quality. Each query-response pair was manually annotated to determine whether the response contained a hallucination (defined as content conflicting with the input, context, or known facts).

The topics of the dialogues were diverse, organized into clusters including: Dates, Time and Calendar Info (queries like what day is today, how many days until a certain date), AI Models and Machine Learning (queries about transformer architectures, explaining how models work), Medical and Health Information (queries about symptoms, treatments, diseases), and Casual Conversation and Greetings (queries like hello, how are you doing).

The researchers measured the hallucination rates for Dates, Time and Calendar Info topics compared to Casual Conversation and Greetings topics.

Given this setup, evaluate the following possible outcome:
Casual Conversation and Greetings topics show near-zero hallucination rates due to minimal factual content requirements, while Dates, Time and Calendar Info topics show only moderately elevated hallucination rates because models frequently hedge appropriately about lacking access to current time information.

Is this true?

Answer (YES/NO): NO